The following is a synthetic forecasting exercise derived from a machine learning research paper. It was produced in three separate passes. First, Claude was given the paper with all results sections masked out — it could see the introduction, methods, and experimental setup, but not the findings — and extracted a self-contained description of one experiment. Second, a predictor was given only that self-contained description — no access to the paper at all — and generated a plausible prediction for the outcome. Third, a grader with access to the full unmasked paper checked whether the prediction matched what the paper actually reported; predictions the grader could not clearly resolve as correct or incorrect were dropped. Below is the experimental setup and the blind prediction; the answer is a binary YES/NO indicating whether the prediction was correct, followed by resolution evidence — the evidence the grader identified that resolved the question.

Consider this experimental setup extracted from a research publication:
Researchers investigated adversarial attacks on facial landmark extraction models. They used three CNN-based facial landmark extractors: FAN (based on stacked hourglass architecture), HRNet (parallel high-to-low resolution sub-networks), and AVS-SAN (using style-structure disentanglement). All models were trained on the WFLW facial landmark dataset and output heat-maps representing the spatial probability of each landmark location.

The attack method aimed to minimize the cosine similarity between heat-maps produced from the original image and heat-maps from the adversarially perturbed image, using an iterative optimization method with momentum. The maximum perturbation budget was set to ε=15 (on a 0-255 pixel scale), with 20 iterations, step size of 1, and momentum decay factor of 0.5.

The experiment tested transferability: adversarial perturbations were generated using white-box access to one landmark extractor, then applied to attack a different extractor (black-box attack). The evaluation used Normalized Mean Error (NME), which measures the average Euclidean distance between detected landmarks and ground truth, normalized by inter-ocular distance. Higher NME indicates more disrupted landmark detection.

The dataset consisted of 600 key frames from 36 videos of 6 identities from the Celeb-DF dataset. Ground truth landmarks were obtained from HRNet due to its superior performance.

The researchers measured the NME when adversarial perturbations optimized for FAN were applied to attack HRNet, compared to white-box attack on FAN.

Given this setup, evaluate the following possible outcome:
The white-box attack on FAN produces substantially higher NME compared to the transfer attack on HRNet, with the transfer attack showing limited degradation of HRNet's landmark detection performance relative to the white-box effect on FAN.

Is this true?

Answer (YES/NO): YES